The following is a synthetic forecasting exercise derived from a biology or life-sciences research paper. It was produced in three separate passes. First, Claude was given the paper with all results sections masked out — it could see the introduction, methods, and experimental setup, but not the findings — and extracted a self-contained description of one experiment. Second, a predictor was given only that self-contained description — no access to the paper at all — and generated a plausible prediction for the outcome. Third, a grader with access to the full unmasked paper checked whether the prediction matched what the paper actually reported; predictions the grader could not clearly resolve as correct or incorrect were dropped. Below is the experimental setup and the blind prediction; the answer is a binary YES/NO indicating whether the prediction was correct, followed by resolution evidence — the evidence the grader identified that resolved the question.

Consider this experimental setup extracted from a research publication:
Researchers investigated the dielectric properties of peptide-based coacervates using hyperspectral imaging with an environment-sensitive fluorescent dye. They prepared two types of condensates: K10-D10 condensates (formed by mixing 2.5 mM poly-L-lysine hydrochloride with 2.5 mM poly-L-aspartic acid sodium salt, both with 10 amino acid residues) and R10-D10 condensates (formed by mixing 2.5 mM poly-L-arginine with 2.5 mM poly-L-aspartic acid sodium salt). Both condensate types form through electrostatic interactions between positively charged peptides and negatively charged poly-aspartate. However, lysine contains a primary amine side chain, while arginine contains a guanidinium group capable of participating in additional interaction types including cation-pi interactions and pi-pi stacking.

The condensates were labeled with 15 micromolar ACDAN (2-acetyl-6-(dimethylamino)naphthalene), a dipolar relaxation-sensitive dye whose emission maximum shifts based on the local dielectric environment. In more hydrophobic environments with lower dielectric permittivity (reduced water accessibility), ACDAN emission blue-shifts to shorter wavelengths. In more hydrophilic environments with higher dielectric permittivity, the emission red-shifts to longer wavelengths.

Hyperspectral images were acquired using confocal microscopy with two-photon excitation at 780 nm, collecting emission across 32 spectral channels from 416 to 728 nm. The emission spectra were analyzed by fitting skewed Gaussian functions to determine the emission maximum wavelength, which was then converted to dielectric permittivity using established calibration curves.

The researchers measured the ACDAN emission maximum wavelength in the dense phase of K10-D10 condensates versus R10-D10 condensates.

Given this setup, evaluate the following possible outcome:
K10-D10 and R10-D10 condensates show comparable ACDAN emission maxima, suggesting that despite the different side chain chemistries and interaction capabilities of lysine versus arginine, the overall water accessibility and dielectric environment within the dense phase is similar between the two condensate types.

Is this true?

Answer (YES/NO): NO